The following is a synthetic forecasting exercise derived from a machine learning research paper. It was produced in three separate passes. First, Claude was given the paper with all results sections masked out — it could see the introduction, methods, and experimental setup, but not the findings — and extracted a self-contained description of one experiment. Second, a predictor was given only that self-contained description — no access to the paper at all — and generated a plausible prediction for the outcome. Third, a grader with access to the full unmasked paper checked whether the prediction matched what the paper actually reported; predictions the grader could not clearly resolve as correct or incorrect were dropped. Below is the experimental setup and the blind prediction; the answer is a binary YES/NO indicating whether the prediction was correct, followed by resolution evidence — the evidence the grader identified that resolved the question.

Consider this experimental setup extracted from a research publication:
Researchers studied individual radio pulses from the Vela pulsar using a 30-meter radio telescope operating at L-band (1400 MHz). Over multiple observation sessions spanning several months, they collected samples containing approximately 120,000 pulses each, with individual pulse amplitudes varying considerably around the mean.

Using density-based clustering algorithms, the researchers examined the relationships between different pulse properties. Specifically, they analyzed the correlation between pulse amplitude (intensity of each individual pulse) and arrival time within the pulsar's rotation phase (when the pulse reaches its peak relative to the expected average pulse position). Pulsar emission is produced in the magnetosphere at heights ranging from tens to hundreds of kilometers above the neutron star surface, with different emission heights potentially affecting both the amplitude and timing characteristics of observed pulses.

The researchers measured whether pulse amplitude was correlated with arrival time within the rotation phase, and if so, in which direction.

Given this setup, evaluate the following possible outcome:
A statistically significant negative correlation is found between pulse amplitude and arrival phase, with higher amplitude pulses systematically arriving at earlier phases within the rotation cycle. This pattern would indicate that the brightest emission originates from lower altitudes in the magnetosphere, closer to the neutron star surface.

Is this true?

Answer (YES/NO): YES